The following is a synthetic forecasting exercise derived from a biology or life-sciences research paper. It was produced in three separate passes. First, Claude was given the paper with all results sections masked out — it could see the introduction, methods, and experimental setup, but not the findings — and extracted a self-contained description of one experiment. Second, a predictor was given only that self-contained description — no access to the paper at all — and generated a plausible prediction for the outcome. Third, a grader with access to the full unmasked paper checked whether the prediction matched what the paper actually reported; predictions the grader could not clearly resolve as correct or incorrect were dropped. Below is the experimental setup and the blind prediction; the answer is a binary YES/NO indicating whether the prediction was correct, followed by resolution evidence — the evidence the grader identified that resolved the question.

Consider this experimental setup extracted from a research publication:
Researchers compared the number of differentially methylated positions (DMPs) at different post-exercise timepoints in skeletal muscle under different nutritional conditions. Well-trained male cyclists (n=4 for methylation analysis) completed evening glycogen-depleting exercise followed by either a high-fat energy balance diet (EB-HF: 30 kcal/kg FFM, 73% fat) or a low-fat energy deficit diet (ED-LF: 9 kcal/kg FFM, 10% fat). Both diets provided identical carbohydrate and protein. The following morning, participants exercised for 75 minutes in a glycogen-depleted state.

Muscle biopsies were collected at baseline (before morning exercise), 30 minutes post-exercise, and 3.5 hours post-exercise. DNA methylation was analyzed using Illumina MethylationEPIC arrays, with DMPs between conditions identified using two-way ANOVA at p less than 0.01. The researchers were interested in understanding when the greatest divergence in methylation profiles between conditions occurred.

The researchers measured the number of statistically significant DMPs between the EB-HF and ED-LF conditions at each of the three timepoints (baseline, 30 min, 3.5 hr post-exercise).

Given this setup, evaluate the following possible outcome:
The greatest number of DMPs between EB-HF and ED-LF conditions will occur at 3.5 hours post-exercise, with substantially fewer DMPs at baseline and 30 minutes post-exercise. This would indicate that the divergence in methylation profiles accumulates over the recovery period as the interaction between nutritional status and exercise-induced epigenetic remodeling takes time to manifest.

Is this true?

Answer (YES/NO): NO